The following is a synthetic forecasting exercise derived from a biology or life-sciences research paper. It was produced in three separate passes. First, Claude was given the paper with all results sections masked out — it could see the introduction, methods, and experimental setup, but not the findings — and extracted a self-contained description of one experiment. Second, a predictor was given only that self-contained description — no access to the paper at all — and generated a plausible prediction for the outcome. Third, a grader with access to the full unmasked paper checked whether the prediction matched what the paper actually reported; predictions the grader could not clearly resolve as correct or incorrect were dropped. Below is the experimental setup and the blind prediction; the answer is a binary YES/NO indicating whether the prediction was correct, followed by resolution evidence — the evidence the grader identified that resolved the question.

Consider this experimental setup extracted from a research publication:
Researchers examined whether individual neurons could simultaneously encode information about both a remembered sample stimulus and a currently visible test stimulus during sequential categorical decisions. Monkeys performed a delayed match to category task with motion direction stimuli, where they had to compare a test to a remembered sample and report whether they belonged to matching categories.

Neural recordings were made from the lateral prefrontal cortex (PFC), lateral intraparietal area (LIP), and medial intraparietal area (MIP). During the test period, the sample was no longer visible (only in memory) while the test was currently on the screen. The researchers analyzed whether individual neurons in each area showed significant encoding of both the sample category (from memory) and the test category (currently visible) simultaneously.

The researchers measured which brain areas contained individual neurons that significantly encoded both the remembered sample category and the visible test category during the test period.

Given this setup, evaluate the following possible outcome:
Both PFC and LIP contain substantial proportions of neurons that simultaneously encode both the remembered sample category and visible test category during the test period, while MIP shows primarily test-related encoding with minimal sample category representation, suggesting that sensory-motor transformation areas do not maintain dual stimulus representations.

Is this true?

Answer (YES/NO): NO